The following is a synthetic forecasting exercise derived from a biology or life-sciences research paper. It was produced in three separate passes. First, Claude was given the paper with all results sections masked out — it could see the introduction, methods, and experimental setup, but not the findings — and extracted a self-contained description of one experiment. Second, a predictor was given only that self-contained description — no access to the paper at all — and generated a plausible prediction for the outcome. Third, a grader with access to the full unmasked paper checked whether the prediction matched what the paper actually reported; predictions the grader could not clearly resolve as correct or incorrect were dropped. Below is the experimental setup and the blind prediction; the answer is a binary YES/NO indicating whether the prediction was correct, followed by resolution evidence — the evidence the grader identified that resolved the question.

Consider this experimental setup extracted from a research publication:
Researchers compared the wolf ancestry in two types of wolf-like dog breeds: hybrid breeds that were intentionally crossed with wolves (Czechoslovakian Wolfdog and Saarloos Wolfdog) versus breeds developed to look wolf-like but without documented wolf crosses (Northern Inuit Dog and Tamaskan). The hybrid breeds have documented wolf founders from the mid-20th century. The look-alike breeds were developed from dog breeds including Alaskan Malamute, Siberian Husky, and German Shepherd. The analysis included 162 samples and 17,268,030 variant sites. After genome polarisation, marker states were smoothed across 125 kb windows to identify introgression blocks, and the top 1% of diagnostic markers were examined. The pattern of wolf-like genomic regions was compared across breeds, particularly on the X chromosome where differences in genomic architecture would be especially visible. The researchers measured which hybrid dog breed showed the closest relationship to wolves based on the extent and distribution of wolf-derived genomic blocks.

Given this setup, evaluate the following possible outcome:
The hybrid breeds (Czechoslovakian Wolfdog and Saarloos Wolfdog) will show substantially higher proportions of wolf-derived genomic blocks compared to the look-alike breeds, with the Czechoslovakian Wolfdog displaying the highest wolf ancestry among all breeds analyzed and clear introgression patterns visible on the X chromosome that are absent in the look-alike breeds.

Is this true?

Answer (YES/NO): NO